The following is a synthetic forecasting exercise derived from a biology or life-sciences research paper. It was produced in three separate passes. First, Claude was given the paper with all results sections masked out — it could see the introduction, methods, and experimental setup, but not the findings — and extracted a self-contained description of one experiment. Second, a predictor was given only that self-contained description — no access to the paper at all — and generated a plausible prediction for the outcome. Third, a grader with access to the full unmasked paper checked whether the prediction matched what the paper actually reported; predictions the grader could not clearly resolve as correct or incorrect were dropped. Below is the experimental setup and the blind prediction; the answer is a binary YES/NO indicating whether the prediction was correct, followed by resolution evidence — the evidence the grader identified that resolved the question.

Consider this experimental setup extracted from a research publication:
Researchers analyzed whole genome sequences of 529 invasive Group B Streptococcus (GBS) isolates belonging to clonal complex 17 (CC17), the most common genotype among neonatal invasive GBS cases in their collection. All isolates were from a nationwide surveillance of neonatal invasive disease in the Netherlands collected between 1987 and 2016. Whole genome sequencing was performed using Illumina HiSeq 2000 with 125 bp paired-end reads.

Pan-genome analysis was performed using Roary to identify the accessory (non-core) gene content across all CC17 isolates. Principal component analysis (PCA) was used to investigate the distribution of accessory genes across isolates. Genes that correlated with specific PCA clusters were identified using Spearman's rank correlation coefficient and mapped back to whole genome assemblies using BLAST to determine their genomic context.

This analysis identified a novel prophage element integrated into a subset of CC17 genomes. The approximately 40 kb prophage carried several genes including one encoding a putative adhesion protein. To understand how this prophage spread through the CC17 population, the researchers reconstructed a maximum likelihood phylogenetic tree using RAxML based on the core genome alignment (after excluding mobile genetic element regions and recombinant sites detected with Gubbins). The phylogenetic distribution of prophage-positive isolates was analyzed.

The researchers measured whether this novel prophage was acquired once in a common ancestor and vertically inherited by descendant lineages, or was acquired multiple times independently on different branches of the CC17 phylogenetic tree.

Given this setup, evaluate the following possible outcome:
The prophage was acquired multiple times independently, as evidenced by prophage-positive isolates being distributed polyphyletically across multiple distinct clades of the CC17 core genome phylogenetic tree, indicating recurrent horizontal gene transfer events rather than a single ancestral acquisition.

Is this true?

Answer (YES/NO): YES